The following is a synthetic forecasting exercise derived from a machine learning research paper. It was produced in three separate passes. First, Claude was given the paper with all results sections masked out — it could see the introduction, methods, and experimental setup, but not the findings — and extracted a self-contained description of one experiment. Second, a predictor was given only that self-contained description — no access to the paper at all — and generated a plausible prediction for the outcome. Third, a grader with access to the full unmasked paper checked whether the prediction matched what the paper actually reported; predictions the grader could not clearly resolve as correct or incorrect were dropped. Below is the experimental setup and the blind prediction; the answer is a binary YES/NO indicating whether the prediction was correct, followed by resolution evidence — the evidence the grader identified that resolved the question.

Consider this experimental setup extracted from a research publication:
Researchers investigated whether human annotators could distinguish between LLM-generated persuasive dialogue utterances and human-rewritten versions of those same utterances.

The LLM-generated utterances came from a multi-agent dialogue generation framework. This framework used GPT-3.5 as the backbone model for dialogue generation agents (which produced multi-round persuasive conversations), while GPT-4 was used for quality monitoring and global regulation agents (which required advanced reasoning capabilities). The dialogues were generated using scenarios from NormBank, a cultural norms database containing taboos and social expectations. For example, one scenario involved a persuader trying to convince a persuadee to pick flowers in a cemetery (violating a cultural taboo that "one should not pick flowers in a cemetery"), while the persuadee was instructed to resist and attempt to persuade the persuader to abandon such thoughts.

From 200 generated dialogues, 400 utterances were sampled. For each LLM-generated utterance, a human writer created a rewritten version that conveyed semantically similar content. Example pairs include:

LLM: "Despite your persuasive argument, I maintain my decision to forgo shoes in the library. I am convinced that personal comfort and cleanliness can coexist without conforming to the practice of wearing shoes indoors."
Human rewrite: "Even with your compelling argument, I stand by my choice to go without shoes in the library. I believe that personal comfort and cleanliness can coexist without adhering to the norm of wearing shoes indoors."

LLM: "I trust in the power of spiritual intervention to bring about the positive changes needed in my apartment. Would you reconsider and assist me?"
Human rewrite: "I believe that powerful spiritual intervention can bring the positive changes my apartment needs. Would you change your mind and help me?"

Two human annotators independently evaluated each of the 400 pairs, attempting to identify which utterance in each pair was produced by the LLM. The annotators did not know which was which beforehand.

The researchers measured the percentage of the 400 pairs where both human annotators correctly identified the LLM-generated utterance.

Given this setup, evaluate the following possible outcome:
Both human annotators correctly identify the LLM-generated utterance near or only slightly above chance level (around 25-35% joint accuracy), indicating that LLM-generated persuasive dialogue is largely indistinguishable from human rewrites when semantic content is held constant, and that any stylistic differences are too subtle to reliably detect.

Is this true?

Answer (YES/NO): YES